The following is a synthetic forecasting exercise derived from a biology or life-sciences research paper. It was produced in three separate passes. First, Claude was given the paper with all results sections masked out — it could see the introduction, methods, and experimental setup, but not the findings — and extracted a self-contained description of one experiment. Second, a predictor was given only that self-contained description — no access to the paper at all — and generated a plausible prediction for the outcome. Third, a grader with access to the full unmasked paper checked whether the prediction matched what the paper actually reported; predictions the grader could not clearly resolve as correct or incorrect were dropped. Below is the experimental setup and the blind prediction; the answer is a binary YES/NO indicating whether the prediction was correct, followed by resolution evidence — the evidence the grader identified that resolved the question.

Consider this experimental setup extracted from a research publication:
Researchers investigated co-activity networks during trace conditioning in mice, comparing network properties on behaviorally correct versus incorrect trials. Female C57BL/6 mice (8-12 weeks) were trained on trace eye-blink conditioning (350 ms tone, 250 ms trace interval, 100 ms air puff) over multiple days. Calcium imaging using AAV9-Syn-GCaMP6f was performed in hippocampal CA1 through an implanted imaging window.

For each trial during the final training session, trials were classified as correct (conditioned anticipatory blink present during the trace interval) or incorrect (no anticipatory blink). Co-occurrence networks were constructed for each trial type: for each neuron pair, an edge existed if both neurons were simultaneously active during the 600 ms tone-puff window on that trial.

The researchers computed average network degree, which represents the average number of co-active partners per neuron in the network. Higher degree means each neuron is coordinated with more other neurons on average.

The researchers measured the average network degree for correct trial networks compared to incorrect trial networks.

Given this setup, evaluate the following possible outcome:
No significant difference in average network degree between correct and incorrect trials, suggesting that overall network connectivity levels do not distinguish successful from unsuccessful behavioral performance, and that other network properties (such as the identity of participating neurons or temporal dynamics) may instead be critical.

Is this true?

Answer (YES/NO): YES